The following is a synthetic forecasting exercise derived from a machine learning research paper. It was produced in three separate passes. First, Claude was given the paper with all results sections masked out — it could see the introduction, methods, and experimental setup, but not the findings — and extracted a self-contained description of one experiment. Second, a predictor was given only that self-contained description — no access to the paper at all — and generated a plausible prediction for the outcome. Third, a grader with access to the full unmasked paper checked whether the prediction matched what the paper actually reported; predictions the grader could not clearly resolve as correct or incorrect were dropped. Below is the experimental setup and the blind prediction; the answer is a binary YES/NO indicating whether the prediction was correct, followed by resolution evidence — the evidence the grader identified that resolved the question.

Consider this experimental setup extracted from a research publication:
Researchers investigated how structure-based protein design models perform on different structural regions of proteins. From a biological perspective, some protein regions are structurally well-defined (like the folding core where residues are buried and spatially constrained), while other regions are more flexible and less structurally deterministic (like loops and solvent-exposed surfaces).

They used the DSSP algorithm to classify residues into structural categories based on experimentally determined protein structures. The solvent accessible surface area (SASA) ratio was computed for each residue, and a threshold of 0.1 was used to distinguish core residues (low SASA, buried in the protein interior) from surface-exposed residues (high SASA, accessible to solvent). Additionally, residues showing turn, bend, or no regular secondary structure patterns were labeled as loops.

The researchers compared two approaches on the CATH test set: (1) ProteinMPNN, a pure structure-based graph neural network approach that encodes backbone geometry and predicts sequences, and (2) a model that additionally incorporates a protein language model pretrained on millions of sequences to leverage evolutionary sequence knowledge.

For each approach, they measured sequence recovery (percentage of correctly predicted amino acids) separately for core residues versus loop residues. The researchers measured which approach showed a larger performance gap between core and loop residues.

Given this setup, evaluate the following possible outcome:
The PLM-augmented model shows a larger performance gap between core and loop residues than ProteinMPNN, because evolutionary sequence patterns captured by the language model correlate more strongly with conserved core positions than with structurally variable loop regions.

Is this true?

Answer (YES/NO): NO